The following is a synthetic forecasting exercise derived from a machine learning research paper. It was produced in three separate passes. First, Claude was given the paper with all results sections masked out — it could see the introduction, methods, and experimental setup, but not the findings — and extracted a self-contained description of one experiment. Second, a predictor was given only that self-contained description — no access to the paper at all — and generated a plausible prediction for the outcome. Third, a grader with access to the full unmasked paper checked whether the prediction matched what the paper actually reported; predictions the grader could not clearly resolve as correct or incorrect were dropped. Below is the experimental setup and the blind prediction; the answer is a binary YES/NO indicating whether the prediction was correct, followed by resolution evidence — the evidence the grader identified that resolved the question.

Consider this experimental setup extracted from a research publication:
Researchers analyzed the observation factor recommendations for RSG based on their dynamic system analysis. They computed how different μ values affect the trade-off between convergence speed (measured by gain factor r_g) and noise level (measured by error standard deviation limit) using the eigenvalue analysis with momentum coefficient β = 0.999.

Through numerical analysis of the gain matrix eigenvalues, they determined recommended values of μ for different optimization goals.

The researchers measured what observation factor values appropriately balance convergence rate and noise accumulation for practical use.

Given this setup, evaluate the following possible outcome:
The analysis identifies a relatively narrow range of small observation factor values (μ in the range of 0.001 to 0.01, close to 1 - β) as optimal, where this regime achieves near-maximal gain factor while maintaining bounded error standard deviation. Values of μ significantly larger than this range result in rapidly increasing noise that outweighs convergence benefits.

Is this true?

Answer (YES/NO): NO